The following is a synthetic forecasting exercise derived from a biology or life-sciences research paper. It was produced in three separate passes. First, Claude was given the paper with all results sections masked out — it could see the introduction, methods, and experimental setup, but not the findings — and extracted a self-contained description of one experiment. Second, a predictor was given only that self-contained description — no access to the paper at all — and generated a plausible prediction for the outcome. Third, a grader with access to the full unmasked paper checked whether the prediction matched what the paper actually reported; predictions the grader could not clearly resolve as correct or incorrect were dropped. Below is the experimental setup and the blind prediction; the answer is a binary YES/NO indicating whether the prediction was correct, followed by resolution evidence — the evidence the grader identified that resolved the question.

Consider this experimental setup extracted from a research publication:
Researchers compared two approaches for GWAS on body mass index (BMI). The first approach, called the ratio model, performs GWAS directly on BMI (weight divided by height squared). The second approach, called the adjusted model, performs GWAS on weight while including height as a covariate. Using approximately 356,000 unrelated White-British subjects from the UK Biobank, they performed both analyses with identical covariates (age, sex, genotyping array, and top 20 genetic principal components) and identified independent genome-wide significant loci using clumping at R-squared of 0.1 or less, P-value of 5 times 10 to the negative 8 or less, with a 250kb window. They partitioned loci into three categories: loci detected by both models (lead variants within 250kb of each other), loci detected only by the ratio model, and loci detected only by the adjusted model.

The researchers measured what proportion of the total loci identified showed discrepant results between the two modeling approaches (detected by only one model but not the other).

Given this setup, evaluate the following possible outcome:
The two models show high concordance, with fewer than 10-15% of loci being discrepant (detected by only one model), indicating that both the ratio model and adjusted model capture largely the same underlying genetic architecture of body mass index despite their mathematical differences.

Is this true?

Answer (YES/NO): NO